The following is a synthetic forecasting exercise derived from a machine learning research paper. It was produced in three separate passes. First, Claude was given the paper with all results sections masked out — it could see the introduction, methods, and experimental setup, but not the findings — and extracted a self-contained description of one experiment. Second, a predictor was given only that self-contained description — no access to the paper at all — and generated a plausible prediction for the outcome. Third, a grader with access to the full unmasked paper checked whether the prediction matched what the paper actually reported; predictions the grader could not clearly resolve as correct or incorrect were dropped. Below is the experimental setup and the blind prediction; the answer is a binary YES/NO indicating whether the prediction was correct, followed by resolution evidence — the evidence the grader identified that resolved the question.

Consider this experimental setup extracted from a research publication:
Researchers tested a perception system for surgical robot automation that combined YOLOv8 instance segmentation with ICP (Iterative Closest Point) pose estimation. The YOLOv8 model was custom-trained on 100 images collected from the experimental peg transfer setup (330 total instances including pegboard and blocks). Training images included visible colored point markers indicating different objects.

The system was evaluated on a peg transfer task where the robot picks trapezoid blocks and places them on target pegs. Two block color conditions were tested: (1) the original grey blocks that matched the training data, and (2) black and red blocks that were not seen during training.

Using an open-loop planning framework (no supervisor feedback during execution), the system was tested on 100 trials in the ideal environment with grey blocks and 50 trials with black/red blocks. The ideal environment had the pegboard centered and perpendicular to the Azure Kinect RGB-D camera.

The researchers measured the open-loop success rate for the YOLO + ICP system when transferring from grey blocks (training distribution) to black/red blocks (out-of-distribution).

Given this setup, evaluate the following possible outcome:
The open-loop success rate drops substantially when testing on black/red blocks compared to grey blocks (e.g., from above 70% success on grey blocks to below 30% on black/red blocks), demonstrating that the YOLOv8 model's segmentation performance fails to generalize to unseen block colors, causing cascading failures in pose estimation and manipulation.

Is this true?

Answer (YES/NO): NO